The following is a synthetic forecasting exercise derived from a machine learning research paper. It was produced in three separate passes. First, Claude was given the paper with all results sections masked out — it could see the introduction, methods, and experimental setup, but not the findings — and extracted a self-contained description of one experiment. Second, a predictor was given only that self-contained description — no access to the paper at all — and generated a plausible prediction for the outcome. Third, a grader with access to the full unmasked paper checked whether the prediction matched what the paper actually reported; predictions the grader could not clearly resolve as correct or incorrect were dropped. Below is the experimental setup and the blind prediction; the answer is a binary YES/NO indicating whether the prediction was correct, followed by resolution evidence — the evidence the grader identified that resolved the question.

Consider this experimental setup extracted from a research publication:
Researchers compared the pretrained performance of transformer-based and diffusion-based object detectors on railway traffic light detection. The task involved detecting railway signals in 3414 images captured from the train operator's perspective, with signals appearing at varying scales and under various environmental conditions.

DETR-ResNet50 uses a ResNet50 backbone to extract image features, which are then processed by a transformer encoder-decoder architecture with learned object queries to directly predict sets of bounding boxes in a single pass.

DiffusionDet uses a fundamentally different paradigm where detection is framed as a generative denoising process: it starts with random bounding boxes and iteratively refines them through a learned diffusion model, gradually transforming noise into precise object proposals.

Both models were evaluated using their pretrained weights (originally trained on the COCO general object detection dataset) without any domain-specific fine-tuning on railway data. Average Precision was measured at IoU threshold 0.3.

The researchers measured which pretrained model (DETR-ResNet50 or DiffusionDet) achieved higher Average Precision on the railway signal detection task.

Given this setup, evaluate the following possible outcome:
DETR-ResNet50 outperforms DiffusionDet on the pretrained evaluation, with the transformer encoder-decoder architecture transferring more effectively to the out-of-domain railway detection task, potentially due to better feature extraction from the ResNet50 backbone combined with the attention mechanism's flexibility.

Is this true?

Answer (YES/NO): NO